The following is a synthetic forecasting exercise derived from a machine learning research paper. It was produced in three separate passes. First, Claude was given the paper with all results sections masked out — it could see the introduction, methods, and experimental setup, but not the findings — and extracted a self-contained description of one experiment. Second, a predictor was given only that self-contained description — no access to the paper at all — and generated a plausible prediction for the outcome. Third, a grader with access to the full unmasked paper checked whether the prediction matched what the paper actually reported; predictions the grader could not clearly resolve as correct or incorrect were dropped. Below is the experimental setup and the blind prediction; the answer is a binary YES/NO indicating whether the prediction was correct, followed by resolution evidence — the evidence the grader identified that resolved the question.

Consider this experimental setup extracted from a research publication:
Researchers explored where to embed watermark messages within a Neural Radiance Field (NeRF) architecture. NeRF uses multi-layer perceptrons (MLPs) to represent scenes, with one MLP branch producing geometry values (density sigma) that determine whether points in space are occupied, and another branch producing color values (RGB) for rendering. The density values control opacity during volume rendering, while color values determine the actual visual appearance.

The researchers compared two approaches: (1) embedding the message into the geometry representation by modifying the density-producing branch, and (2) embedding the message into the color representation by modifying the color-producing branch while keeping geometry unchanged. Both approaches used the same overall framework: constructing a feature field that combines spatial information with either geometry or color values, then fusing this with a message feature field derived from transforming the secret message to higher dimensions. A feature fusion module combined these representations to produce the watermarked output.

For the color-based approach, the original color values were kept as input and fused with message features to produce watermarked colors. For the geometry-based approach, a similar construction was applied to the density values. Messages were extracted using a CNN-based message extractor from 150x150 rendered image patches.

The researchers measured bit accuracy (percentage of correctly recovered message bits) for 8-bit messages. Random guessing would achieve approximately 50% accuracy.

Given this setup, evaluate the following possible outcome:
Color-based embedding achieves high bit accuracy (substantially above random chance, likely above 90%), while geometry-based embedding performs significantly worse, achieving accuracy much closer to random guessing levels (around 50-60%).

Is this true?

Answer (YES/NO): NO